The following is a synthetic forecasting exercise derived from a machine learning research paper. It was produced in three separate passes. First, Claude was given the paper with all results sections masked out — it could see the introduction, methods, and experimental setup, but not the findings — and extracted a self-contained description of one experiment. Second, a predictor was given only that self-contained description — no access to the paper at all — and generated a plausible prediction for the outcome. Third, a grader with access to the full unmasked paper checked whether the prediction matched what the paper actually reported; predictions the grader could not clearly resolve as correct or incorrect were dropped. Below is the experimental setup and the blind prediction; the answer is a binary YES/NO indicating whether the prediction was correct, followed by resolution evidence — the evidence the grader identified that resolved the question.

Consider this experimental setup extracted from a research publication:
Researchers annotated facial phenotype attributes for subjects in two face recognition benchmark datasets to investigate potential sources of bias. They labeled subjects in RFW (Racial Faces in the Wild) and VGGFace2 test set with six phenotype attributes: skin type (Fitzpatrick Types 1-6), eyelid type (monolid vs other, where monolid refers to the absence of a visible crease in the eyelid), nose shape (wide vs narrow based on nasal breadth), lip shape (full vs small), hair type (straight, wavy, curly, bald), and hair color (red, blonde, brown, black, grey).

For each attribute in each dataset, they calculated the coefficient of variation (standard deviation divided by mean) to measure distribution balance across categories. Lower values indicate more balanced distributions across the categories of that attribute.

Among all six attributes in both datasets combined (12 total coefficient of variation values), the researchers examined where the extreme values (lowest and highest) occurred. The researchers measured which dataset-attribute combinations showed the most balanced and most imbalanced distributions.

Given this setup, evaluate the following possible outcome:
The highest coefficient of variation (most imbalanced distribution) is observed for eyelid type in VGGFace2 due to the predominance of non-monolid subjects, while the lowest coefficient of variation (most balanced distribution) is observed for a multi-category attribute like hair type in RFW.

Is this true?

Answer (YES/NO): NO